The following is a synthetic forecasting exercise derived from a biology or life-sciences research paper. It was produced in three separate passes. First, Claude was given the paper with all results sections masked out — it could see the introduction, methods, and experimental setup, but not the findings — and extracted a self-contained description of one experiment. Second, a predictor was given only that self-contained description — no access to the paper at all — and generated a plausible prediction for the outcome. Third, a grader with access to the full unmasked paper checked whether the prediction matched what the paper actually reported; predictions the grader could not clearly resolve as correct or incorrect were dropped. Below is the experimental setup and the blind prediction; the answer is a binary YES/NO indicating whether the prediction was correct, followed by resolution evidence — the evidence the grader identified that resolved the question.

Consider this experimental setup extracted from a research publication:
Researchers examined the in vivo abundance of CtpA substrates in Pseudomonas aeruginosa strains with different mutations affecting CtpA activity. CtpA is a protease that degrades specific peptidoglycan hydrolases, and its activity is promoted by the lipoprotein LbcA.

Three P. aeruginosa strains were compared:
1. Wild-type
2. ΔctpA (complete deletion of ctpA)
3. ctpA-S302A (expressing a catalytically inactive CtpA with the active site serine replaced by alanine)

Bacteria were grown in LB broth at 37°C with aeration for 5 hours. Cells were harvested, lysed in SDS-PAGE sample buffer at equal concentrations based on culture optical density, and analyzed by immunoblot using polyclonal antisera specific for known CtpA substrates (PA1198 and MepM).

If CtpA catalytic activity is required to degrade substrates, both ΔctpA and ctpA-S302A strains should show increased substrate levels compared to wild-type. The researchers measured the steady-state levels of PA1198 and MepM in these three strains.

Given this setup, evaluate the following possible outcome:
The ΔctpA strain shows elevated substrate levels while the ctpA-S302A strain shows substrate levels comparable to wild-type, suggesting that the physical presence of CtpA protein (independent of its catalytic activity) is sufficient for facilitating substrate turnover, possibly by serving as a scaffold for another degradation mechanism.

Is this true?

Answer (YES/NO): NO